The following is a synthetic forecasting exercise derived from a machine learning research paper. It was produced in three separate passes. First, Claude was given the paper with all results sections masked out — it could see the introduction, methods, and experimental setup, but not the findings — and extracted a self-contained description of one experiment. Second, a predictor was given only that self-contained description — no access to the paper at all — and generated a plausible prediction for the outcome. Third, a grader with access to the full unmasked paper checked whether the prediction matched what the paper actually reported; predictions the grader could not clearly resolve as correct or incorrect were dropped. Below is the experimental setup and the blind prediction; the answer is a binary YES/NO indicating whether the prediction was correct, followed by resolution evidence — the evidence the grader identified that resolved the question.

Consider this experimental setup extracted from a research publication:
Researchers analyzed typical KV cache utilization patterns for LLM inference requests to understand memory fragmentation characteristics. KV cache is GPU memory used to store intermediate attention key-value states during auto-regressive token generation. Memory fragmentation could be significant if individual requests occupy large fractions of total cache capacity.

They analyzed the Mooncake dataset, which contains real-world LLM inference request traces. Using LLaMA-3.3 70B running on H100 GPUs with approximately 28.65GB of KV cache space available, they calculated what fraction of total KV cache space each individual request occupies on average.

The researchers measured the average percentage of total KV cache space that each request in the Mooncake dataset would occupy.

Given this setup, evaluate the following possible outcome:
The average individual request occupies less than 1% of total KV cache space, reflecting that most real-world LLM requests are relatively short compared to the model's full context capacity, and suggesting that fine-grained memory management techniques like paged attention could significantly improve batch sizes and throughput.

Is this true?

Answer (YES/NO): NO